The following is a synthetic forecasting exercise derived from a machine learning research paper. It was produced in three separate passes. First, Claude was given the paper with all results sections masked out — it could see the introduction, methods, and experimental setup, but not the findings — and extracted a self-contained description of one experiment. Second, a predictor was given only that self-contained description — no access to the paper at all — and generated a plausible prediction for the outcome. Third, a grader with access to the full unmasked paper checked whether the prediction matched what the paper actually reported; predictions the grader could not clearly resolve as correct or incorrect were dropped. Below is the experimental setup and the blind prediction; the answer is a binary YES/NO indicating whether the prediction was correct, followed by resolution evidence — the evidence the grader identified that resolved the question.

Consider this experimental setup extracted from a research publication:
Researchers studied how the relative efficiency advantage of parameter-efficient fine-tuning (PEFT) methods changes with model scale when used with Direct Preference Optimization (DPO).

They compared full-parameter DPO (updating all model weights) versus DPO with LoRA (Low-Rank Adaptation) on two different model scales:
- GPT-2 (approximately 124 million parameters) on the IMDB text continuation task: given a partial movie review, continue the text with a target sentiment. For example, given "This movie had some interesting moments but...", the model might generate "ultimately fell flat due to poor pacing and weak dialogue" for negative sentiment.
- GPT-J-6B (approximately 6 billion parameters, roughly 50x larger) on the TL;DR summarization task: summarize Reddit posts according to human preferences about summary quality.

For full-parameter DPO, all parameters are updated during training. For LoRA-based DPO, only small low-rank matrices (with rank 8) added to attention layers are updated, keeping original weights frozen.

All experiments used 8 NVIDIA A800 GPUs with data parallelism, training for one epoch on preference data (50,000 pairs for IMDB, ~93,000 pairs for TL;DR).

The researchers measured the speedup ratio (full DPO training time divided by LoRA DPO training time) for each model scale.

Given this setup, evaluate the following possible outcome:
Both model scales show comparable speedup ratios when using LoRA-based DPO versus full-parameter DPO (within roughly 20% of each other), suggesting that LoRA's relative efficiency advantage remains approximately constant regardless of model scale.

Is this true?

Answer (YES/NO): NO